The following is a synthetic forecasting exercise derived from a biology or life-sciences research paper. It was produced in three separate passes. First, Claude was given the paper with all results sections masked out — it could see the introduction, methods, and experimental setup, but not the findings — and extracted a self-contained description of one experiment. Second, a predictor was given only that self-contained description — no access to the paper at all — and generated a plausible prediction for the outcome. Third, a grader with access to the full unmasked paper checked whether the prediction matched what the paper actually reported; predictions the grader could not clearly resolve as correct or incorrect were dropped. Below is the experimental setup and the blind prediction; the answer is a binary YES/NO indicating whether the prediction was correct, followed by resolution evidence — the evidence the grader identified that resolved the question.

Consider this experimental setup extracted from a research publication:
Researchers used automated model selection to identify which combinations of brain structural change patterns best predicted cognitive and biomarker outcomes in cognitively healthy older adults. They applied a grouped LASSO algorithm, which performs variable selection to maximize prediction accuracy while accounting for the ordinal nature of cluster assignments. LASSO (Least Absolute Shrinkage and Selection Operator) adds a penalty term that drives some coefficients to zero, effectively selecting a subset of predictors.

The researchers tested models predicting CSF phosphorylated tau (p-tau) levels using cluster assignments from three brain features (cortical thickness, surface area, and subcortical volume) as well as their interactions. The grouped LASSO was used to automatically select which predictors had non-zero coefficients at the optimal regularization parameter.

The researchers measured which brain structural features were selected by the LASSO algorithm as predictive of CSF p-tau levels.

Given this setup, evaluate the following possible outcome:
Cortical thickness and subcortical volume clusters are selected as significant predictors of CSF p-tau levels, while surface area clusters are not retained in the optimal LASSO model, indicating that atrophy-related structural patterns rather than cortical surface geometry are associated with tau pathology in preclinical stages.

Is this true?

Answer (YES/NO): NO